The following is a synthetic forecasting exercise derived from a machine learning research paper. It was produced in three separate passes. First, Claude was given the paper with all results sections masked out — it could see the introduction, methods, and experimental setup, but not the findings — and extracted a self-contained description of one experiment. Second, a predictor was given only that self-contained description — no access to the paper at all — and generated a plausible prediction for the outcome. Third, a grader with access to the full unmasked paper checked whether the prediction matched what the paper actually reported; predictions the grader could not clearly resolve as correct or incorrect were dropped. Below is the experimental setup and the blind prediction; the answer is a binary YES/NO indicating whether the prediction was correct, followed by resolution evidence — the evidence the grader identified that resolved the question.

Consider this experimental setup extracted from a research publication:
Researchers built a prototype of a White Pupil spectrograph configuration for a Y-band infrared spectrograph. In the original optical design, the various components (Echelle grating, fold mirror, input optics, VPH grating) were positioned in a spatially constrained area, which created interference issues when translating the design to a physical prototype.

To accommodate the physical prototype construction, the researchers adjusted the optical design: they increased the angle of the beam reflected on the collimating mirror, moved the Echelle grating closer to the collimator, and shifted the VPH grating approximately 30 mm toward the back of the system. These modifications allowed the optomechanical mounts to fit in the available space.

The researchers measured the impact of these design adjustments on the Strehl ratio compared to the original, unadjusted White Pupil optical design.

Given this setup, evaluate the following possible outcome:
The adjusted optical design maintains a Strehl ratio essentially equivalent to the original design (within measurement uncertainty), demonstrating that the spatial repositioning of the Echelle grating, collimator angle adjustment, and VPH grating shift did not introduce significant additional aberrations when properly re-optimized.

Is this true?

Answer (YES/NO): NO